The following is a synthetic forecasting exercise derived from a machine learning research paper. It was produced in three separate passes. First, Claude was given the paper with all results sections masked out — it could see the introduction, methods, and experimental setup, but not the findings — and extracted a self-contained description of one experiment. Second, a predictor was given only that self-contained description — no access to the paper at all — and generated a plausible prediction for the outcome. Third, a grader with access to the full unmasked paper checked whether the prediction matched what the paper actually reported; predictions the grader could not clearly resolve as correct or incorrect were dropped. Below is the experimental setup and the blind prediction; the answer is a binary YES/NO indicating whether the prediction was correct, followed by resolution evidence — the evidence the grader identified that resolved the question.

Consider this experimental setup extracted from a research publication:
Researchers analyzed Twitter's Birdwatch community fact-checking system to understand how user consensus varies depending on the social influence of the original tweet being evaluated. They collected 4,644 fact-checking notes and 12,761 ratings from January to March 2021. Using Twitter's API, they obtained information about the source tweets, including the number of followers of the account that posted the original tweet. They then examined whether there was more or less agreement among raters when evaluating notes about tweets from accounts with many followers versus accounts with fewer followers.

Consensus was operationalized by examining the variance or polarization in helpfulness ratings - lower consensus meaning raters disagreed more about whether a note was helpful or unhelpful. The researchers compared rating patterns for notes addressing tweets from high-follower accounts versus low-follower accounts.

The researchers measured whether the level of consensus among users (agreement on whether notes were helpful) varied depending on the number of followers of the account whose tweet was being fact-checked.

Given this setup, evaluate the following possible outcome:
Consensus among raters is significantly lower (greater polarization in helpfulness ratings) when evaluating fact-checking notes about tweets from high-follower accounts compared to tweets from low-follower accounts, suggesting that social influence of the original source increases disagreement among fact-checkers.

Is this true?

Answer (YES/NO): YES